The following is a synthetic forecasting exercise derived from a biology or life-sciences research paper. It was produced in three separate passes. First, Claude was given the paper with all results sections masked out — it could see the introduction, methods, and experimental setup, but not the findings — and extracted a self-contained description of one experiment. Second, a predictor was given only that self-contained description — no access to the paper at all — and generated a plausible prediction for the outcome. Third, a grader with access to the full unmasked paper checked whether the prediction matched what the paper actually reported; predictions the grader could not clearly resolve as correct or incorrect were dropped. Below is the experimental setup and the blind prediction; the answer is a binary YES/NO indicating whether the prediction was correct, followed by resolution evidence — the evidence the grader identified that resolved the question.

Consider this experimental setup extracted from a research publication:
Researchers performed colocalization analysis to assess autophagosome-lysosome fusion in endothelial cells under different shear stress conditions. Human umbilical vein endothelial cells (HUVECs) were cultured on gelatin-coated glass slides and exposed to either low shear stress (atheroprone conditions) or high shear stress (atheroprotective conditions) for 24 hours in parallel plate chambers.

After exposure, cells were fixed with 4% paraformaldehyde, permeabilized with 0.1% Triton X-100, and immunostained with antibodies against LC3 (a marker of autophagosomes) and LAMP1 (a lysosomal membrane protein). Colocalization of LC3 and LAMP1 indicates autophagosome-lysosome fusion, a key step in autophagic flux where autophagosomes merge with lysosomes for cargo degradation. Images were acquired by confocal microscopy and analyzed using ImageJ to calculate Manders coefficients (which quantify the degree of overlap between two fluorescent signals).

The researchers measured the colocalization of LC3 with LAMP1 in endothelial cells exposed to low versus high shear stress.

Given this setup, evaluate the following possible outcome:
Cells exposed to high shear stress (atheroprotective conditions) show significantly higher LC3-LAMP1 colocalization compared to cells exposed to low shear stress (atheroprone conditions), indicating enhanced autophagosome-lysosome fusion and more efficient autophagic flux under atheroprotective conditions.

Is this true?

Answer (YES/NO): YES